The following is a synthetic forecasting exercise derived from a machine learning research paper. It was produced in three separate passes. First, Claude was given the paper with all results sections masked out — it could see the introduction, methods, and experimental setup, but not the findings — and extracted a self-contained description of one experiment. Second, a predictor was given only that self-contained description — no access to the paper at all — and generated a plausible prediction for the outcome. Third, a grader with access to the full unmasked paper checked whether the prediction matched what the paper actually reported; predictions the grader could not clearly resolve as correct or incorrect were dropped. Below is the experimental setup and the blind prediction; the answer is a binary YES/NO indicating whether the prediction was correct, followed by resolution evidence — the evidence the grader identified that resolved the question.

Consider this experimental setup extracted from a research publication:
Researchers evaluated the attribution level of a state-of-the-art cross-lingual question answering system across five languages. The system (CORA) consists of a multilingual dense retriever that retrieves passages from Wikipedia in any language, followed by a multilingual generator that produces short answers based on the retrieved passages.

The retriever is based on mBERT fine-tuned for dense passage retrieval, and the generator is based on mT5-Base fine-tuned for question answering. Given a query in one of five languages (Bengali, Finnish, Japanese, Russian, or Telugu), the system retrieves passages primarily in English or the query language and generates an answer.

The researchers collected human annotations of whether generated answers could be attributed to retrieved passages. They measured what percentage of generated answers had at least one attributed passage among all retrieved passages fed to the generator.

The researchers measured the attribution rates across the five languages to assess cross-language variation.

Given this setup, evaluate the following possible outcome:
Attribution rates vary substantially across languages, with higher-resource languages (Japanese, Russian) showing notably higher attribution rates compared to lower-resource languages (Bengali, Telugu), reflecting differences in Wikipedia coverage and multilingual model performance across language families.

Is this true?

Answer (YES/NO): NO